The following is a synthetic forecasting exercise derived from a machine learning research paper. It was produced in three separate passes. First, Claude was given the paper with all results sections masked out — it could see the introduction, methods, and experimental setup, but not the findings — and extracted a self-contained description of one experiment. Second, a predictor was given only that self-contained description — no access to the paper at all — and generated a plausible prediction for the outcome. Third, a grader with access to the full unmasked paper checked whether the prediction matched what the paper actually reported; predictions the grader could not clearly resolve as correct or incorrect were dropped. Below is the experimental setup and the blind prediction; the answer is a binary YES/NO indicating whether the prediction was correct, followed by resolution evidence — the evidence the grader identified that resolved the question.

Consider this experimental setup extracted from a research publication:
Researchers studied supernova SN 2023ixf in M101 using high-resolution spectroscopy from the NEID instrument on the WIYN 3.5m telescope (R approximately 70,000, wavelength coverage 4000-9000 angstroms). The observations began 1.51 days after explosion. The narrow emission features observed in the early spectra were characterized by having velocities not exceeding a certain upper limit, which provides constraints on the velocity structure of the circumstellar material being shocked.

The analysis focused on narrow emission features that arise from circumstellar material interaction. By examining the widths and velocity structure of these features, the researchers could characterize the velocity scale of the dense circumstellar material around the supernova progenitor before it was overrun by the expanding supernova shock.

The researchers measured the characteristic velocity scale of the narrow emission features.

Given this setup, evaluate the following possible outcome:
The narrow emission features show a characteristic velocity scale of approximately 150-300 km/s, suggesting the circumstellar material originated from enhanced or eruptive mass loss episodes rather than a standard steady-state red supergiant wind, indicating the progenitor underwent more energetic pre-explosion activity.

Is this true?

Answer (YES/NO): NO